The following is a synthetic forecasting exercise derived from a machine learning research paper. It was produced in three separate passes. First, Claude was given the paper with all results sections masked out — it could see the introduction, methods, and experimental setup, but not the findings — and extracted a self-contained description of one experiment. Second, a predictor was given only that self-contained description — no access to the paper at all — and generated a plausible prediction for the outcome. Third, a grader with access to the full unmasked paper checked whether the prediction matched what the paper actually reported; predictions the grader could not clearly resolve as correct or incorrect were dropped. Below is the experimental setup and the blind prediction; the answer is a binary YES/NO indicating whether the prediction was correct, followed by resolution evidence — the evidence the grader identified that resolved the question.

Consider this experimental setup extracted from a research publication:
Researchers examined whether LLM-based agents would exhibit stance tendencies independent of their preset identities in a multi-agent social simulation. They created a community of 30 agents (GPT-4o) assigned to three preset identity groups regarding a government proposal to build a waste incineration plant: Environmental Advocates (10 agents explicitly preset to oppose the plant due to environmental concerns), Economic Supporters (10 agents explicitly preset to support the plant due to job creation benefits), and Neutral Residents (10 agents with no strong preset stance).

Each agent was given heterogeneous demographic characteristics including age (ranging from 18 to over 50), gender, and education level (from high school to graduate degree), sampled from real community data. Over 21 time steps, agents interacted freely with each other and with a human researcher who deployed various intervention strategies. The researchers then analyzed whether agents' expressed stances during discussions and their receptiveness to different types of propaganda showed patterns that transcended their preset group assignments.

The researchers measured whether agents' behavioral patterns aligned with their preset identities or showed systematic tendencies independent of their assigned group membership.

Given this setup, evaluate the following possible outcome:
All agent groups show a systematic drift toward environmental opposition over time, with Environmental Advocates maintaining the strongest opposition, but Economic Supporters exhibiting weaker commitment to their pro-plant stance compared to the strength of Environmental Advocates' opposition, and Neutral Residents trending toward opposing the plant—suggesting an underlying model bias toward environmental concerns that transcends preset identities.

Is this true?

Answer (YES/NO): YES